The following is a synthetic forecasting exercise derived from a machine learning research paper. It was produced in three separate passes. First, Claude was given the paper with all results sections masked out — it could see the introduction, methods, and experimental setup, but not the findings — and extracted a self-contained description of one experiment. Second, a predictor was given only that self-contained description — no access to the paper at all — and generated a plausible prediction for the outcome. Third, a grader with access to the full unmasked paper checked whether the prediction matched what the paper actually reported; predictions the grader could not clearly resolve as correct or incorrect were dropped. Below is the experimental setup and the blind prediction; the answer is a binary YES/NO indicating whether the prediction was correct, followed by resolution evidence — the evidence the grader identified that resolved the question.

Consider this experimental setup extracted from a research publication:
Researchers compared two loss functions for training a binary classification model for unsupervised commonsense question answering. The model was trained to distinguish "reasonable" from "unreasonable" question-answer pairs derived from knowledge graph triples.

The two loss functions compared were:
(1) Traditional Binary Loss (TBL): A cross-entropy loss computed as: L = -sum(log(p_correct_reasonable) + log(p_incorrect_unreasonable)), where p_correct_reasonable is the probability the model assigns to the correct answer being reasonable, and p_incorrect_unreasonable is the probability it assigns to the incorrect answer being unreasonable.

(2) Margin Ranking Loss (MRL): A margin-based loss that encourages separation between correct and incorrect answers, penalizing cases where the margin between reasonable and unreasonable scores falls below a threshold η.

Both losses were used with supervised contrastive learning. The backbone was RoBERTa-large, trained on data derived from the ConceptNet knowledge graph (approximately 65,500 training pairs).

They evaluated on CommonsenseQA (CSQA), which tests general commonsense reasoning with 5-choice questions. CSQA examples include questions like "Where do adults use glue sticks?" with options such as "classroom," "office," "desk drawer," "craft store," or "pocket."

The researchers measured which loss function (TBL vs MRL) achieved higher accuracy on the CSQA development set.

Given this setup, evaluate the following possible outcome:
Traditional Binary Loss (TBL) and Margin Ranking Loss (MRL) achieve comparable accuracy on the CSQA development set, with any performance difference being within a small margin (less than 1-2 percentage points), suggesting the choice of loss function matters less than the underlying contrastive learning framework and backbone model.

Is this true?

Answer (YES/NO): YES